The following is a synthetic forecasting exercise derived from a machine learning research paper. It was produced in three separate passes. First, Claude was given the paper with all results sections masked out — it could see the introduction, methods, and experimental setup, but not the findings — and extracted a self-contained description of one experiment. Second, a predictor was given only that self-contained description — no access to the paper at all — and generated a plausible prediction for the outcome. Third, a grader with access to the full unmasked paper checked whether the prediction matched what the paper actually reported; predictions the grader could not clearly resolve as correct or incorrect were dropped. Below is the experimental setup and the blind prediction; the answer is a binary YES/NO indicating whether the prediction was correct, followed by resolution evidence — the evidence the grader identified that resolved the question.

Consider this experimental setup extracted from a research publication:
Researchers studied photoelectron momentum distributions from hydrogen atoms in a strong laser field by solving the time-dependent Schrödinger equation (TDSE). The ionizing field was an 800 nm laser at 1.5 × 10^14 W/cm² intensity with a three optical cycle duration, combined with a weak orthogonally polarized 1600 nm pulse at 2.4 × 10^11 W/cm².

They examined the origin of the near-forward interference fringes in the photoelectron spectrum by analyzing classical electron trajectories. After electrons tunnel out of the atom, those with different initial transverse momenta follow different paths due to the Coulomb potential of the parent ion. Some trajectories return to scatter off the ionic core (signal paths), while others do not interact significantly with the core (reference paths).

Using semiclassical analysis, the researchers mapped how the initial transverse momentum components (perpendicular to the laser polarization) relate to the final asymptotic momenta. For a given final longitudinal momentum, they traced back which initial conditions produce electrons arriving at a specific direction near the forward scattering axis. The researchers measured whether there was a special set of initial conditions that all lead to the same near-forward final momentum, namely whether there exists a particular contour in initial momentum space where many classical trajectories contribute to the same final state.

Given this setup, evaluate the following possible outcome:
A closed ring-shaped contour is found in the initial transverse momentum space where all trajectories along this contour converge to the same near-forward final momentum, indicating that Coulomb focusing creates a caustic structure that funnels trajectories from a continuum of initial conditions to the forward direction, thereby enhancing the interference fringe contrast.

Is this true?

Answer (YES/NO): YES